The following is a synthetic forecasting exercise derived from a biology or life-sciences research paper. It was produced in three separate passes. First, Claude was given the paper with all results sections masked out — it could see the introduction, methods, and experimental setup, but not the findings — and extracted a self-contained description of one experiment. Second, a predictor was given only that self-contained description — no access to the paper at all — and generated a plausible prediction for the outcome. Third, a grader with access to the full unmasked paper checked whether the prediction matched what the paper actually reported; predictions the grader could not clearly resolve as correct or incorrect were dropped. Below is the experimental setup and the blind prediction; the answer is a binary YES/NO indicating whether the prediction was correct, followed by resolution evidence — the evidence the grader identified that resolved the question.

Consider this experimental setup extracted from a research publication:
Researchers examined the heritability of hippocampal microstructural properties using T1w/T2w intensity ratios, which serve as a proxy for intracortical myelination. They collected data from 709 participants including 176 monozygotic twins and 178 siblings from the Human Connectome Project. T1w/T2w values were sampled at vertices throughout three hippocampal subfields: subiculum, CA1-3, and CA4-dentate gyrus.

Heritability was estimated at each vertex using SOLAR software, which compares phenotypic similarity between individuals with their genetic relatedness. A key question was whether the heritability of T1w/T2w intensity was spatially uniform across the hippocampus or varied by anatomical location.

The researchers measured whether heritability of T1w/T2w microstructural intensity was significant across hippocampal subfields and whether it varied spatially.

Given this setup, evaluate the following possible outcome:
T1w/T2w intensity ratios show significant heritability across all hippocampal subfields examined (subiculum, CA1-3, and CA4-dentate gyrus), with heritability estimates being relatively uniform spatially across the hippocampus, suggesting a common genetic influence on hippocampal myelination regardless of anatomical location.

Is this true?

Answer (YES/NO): NO